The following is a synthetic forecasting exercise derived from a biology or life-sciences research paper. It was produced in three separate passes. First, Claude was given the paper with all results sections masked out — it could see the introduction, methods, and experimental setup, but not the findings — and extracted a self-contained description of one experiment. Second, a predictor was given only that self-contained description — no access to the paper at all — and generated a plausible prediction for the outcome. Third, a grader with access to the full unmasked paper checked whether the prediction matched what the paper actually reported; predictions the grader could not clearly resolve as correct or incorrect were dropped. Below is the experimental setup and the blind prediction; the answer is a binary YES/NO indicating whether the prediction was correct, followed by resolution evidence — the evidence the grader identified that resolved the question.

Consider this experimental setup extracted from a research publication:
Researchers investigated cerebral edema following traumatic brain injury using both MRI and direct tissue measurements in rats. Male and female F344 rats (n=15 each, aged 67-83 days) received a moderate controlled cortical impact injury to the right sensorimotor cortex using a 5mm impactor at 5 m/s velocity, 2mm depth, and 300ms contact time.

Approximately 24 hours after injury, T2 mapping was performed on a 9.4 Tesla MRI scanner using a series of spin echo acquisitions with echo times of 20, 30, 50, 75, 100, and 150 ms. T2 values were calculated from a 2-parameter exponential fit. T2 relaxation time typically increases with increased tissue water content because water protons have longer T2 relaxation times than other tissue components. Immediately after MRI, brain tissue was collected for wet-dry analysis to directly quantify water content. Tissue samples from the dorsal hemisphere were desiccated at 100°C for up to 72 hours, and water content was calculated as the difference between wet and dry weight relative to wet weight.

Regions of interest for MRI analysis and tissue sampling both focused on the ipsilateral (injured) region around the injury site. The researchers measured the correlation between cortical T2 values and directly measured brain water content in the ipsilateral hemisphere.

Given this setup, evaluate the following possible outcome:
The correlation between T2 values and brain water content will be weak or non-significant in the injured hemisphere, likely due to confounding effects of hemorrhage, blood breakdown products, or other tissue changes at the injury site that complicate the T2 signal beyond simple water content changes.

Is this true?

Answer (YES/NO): NO